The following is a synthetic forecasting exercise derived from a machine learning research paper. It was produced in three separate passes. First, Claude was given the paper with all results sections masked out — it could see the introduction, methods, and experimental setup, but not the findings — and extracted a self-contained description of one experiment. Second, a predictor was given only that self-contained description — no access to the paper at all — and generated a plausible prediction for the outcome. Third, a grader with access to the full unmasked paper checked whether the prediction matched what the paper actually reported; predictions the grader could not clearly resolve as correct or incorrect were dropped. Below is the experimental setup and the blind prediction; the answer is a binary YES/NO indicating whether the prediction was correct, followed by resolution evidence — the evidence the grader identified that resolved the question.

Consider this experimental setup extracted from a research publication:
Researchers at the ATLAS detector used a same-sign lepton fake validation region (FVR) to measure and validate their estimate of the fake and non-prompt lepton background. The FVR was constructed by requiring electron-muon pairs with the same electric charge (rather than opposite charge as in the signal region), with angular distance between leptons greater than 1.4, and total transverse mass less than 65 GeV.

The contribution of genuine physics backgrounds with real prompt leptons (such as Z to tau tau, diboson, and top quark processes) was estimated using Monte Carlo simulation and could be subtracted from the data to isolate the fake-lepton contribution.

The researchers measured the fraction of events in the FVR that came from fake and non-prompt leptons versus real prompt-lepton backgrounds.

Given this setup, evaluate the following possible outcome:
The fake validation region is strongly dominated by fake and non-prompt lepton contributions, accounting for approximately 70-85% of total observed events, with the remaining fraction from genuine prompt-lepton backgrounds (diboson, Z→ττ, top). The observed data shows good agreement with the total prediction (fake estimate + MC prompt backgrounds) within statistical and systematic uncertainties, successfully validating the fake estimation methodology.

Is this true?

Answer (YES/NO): NO